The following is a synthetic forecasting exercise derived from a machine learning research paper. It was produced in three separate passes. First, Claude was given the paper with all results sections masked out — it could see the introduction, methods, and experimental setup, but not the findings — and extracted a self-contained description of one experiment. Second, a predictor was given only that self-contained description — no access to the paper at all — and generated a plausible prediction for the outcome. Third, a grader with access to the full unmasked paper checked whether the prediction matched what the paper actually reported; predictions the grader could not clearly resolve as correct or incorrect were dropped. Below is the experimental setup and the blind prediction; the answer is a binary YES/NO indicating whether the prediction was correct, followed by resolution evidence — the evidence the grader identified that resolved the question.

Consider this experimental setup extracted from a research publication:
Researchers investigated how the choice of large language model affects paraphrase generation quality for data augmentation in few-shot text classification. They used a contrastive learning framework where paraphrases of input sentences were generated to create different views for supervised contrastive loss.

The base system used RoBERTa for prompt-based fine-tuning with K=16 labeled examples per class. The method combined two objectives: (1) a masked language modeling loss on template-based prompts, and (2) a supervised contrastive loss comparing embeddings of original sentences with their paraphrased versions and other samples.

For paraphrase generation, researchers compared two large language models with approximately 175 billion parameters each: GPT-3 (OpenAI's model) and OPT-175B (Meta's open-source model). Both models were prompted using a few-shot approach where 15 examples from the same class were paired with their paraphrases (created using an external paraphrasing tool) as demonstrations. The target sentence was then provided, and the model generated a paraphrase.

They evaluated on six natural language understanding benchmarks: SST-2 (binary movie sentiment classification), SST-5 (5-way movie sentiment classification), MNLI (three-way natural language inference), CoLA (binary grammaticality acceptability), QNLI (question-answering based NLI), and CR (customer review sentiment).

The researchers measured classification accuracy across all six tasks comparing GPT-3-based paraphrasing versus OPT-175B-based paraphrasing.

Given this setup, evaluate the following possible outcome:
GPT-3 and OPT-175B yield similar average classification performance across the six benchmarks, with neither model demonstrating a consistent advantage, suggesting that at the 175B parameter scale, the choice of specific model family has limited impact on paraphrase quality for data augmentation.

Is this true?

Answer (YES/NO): NO